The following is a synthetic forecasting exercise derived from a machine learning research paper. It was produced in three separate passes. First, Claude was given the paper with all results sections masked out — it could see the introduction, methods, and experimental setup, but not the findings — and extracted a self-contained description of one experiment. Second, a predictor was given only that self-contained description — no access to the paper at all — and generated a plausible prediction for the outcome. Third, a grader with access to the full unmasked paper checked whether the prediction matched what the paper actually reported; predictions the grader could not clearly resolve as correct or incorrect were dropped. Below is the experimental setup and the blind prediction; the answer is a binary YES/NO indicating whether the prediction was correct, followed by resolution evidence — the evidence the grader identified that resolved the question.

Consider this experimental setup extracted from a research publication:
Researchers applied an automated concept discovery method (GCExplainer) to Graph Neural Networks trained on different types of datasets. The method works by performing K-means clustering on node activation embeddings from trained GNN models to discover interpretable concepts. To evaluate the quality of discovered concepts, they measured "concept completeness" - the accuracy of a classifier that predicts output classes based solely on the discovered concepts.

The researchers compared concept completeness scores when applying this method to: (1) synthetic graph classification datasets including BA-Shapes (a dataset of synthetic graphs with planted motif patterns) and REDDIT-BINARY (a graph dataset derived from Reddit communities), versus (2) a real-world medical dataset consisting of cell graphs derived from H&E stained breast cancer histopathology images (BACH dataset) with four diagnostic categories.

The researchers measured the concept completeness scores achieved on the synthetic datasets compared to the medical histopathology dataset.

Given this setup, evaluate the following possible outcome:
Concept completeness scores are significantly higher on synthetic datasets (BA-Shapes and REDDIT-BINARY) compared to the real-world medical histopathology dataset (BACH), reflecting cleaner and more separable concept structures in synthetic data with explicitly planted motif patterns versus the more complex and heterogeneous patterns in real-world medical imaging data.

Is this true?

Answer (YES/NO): YES